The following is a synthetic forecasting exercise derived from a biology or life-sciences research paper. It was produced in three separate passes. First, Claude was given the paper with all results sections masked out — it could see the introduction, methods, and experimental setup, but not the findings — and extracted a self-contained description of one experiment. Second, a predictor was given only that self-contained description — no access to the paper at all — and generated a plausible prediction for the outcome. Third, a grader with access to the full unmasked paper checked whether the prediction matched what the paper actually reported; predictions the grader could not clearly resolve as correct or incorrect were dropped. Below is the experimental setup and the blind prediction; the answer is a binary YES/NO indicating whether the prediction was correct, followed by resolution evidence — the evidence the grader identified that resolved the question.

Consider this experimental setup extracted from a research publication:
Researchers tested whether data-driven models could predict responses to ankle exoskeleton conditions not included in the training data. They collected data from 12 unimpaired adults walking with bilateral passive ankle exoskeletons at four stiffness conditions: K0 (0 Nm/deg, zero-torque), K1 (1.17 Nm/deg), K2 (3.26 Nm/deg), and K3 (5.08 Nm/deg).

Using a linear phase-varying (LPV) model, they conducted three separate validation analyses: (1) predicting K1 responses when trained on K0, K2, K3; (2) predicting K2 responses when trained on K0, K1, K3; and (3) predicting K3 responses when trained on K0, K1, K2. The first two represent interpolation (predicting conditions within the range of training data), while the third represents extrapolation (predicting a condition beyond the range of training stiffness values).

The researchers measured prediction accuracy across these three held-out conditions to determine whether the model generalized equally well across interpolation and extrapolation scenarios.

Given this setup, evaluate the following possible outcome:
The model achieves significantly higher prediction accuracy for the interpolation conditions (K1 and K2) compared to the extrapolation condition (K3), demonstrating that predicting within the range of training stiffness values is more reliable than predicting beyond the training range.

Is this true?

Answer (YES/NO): NO